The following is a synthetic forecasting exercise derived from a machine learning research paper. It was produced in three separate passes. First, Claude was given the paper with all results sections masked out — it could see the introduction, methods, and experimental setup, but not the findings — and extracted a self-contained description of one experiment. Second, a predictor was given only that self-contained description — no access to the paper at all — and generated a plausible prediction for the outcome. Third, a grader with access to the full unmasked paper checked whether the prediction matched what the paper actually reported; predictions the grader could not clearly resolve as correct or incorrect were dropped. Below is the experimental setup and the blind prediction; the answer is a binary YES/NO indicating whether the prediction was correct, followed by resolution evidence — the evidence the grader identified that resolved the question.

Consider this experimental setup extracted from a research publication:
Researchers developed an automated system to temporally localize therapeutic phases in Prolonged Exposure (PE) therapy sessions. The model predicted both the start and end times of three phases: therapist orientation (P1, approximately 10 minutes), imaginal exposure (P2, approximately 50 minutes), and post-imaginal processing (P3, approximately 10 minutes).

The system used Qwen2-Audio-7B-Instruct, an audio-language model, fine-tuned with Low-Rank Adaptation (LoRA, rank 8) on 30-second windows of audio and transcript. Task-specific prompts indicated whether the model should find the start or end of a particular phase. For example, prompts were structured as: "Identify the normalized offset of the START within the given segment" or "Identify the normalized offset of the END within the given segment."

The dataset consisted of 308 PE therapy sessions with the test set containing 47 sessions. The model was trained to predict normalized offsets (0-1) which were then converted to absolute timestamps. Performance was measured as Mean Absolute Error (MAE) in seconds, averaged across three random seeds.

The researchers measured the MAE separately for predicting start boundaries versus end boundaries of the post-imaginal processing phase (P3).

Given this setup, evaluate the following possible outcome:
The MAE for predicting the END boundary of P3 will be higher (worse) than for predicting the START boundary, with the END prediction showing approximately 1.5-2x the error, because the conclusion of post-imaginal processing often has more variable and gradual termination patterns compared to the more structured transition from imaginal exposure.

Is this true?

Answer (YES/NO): NO